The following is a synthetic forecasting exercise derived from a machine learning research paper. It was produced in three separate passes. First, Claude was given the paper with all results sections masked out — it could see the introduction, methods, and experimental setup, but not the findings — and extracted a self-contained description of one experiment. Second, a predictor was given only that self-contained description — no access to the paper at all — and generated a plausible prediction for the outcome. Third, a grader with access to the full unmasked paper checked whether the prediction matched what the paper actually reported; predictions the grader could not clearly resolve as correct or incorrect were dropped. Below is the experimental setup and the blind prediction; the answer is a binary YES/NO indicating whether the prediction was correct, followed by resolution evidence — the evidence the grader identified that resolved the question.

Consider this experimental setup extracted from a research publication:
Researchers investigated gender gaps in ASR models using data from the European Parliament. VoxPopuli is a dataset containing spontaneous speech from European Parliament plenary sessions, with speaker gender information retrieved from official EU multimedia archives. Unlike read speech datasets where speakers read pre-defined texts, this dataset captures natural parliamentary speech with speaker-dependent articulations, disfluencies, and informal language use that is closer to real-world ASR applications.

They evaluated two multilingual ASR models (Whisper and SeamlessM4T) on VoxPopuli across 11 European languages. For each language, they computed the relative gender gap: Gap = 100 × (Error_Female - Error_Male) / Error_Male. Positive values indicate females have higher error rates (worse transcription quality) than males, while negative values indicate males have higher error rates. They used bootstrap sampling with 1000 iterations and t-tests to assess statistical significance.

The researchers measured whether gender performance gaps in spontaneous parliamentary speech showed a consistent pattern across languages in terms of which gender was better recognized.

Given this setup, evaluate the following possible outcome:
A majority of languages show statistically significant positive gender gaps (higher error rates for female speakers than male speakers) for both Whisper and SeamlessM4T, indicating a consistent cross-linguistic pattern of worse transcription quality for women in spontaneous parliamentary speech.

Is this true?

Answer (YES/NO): NO